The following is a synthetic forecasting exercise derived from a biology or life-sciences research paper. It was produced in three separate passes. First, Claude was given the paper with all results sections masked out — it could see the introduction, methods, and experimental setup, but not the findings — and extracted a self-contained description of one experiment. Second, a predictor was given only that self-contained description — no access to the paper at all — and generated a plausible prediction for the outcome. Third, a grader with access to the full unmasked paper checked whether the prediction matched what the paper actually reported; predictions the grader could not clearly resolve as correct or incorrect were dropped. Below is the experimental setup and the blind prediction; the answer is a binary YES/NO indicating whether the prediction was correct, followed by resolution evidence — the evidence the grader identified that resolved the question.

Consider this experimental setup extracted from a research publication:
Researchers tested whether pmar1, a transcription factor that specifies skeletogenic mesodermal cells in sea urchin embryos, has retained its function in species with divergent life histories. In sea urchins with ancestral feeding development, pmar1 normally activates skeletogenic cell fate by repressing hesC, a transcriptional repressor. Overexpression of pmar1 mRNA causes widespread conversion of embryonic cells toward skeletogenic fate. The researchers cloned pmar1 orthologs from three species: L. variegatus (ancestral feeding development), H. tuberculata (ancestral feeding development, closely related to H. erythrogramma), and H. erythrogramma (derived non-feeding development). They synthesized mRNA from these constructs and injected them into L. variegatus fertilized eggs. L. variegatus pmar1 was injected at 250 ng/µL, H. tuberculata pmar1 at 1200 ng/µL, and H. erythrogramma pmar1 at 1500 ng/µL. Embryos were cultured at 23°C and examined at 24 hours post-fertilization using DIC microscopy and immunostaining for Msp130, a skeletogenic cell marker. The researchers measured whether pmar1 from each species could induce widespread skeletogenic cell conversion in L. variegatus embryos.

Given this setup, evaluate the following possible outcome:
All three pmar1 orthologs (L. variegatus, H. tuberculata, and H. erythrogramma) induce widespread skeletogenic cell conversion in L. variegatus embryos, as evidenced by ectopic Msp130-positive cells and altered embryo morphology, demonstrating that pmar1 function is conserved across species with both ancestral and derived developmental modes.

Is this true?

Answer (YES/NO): NO